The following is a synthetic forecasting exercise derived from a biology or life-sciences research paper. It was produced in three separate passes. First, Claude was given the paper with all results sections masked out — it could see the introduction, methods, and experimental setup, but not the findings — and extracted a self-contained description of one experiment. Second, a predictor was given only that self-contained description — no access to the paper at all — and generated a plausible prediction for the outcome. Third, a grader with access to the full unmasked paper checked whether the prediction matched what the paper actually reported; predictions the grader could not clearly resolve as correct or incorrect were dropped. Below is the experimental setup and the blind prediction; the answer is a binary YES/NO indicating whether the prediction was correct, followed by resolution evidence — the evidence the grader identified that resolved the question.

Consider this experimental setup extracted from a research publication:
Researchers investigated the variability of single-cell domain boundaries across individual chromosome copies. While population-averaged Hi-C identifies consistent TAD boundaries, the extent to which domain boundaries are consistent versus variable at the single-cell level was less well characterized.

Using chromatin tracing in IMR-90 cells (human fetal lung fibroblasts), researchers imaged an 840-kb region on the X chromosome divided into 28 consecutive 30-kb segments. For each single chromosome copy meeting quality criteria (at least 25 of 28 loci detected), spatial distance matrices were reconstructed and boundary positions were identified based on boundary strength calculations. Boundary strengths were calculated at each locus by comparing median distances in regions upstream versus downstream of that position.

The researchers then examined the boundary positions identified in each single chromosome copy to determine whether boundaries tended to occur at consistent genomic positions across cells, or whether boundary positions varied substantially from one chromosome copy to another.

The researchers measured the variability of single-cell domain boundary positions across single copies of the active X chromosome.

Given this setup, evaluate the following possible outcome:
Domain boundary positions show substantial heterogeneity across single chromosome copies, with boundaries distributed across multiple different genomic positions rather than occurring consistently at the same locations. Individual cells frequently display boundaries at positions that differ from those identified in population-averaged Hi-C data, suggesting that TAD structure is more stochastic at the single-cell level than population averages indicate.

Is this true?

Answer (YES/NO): YES